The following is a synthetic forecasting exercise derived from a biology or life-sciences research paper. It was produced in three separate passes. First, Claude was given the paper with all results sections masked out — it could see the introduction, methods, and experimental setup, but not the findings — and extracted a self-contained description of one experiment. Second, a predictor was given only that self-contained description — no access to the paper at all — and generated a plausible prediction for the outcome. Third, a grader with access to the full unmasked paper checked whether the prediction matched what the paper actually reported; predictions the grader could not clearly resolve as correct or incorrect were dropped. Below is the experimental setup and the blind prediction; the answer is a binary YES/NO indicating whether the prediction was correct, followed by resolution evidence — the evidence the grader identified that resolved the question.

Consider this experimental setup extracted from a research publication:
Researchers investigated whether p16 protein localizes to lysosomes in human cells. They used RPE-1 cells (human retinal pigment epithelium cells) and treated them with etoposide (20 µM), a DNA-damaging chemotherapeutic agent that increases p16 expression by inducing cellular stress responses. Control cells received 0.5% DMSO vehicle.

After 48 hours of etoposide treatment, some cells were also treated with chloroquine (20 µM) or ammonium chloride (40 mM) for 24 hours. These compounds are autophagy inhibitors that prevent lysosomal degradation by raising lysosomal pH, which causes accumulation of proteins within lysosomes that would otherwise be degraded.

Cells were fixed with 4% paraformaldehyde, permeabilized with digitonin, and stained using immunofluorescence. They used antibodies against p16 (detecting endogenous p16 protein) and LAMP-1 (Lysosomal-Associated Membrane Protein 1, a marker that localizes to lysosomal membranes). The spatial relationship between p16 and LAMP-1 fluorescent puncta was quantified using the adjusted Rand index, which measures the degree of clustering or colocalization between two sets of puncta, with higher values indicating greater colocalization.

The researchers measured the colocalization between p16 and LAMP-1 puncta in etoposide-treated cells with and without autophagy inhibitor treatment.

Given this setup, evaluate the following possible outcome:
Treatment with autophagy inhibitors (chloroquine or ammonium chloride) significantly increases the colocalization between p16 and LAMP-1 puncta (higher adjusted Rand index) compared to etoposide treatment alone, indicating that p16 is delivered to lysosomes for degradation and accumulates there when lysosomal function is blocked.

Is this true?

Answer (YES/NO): NO